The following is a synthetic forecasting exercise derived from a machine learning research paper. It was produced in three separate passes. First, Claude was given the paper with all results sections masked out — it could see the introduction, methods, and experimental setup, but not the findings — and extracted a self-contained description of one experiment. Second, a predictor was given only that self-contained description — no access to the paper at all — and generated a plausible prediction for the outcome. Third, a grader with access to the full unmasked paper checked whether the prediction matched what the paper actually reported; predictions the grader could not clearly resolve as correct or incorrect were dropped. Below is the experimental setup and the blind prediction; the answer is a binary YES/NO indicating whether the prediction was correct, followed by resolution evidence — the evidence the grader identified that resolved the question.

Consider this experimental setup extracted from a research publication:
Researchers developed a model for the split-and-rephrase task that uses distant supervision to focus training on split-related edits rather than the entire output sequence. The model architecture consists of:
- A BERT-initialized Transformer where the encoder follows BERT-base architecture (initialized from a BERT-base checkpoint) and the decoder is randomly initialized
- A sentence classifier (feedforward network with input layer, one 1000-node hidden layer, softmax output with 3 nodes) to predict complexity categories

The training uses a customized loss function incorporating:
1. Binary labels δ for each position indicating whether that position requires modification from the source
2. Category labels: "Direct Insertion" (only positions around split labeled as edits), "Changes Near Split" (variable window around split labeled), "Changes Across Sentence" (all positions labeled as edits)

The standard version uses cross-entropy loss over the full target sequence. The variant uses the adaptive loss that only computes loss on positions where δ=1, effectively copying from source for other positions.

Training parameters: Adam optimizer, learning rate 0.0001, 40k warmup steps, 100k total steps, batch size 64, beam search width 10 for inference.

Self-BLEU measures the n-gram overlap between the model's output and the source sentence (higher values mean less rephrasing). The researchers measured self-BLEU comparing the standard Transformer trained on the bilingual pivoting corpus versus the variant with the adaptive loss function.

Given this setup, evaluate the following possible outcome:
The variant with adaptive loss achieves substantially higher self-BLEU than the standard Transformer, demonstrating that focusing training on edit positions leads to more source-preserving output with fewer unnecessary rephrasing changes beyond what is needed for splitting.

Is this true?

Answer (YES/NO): YES